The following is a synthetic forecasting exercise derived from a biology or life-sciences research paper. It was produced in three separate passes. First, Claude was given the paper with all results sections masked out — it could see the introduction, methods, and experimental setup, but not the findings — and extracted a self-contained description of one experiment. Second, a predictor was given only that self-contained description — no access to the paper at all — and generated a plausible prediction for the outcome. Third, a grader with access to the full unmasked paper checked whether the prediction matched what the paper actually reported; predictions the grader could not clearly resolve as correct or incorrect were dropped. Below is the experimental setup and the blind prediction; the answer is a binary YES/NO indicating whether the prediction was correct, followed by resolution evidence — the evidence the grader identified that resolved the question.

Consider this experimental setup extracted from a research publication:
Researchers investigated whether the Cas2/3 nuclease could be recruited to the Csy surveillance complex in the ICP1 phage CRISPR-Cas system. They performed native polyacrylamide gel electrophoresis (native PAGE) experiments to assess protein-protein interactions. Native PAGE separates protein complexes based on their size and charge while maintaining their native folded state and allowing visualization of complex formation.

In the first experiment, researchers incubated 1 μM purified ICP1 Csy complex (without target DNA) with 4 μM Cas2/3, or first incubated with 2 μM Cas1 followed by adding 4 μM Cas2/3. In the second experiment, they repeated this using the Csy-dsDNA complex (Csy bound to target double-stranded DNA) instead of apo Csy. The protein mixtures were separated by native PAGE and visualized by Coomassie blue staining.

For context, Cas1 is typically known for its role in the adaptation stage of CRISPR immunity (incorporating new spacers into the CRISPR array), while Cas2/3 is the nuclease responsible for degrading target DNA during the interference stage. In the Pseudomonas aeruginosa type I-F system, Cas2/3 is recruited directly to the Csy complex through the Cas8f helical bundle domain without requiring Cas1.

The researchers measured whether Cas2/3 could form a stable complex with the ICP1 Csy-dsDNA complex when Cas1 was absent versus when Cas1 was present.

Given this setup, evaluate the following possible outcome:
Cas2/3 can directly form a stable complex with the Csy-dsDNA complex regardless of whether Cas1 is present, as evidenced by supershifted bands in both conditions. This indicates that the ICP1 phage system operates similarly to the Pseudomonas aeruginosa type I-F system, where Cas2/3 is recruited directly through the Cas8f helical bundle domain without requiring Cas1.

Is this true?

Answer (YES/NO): NO